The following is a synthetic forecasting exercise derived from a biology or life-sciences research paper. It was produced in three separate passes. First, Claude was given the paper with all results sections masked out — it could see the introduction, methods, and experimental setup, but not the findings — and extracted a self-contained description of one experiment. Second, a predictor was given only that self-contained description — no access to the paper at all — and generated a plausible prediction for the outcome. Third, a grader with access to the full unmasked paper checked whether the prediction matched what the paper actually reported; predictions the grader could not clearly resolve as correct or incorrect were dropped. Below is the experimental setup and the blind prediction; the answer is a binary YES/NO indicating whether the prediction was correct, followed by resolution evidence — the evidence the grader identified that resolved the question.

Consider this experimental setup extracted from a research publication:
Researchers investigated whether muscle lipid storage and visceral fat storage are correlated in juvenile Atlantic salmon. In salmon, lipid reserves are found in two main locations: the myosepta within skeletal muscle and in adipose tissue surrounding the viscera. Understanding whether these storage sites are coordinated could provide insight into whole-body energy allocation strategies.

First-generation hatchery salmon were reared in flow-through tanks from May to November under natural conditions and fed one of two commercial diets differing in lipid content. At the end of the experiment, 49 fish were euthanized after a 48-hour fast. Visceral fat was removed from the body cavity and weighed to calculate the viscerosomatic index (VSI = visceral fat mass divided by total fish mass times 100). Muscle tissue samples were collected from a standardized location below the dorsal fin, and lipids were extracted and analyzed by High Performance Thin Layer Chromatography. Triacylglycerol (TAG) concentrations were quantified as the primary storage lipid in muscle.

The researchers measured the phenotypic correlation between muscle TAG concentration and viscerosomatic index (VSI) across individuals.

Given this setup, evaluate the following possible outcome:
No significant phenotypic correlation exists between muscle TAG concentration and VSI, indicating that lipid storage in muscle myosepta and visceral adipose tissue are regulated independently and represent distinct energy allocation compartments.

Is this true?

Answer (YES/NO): YES